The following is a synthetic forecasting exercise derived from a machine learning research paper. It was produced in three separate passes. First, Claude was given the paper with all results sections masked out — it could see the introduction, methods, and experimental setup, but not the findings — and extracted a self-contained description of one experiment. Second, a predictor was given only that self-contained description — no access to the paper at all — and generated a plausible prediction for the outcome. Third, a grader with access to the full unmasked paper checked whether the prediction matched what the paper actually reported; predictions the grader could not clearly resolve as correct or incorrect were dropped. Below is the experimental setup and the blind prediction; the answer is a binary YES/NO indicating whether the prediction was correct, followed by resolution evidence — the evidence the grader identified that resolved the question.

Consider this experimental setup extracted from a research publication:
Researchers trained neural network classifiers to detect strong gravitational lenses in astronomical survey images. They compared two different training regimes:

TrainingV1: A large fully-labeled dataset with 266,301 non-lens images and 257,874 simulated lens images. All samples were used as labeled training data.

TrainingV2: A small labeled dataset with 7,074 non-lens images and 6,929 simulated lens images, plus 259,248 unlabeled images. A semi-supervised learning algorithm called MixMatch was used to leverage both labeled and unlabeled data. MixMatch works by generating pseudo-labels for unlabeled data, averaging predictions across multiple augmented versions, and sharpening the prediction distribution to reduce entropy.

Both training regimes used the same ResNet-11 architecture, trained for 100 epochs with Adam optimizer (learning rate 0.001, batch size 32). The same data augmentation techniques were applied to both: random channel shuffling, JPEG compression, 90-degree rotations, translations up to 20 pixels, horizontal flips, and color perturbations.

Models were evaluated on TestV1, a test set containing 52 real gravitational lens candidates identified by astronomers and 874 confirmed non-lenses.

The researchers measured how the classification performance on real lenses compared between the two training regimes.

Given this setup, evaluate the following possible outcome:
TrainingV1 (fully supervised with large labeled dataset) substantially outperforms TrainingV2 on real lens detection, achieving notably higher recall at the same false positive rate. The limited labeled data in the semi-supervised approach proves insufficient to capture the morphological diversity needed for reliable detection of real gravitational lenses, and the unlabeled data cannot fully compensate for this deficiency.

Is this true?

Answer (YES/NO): NO